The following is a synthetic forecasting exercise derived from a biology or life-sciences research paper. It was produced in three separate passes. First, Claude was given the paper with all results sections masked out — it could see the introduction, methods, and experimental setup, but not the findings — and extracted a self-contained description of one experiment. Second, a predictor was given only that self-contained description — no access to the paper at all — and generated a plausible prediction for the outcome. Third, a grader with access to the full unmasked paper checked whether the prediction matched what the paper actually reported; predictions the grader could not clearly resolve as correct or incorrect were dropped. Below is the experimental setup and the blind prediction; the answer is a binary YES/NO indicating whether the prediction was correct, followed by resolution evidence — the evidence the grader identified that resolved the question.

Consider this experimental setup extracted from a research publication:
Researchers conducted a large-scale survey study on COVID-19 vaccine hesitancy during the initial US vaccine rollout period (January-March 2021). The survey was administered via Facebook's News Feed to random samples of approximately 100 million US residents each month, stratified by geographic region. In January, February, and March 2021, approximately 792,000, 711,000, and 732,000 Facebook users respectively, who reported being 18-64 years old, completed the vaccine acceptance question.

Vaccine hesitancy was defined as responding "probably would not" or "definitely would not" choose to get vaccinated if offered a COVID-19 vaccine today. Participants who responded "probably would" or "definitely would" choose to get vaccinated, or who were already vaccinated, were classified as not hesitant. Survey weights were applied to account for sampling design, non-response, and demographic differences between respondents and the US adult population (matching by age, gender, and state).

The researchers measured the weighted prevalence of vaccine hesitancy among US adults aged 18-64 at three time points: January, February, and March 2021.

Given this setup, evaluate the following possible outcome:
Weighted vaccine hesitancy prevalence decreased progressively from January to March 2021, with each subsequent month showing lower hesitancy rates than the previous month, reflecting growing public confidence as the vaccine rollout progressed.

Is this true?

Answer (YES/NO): YES